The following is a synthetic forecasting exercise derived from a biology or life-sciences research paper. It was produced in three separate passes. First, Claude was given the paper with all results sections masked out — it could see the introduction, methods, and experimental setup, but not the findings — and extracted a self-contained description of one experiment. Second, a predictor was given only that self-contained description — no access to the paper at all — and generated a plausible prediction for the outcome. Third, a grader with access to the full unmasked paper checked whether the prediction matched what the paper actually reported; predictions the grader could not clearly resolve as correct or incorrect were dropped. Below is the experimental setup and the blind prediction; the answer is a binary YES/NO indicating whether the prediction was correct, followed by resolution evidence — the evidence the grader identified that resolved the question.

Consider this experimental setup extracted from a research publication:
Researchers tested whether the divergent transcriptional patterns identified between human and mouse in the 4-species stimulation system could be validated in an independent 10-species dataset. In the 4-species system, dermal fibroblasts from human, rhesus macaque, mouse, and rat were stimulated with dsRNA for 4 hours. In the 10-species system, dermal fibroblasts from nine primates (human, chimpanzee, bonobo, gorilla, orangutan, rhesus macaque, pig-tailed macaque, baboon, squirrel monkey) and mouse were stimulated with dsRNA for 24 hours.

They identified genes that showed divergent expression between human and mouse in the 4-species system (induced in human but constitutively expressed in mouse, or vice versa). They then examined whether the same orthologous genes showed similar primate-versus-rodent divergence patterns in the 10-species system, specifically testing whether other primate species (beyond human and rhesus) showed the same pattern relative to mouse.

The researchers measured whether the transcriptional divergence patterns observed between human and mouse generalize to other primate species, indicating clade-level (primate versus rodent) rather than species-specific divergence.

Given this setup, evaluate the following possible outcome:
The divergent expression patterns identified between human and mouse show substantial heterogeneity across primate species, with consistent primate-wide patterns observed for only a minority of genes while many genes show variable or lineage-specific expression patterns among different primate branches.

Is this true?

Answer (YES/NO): NO